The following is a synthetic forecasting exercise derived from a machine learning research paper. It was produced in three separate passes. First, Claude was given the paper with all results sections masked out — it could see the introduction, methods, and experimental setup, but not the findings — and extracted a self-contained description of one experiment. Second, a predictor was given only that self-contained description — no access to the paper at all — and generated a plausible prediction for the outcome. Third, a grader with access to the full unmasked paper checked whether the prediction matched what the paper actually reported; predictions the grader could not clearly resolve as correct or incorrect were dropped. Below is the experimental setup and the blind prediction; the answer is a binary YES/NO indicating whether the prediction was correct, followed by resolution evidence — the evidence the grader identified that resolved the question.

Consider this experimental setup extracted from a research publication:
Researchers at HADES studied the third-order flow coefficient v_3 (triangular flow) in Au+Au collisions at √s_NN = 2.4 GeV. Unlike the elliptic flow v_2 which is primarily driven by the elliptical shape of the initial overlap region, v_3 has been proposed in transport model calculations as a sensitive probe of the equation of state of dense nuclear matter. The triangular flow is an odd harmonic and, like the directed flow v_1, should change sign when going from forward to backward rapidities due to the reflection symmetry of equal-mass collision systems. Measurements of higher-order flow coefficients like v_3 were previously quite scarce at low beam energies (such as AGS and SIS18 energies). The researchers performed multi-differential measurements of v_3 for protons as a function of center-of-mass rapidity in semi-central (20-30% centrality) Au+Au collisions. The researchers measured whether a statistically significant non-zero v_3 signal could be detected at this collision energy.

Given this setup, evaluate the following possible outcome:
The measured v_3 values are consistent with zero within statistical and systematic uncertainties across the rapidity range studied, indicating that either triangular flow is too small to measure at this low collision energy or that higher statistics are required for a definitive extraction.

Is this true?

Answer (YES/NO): NO